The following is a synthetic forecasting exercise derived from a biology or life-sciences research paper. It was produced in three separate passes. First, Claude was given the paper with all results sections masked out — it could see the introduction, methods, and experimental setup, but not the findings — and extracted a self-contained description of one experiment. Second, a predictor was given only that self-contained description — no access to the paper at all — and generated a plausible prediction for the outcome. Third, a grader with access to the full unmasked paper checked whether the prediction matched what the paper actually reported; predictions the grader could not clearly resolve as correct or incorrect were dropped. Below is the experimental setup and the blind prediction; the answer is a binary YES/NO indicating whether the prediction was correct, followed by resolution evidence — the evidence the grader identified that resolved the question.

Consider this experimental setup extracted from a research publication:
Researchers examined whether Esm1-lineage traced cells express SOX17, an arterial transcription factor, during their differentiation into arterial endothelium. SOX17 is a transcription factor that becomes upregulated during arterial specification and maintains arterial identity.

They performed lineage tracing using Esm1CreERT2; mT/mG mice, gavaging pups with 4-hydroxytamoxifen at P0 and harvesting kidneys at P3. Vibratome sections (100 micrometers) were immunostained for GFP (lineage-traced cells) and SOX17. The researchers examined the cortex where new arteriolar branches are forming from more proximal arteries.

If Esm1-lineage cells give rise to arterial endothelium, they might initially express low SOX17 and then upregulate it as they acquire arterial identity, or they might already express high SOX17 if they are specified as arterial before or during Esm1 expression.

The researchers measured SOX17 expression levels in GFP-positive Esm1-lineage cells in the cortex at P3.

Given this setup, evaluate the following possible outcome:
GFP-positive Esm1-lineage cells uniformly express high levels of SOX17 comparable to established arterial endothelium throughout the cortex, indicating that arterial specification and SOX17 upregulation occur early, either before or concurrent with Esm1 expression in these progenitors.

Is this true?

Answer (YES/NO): NO